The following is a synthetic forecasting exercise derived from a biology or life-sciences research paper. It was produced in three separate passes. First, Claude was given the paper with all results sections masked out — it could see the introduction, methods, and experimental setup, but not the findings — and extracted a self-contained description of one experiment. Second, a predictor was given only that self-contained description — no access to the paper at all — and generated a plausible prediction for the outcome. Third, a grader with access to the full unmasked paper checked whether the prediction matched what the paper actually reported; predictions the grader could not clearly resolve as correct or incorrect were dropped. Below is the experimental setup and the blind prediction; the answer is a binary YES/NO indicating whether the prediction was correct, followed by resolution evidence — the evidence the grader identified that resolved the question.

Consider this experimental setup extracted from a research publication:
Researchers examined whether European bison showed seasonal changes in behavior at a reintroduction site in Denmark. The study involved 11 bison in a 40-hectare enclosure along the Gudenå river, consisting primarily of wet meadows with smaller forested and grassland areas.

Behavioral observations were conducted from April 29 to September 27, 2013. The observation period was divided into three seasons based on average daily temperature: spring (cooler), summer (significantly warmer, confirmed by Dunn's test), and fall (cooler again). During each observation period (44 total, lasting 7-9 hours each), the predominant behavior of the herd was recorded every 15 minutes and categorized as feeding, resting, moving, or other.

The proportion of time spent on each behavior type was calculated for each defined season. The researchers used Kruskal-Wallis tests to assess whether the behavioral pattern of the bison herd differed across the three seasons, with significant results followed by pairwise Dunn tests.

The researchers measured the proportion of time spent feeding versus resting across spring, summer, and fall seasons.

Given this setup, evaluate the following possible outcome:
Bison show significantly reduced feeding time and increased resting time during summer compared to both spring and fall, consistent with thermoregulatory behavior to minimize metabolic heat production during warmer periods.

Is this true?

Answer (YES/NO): NO